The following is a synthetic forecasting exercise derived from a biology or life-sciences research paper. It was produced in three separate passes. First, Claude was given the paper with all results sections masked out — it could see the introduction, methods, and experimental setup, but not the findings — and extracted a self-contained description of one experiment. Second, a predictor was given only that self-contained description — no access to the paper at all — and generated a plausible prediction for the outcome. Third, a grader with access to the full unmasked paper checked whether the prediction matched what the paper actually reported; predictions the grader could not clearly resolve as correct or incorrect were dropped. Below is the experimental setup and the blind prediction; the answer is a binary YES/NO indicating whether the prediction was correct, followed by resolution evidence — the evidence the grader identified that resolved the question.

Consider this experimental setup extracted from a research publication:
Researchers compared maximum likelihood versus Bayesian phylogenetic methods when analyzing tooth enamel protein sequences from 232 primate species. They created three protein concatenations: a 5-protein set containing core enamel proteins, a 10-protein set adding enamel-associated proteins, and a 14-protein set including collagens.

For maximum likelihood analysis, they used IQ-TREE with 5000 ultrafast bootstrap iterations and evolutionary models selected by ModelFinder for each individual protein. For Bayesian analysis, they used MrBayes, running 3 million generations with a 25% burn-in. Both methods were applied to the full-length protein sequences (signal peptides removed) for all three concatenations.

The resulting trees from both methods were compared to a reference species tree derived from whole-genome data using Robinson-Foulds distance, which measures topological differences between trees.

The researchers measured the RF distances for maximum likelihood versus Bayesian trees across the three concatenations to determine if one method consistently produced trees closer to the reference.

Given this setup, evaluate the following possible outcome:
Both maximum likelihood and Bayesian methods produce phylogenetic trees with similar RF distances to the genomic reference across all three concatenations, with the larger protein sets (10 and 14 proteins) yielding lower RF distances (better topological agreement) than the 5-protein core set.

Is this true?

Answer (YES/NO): YES